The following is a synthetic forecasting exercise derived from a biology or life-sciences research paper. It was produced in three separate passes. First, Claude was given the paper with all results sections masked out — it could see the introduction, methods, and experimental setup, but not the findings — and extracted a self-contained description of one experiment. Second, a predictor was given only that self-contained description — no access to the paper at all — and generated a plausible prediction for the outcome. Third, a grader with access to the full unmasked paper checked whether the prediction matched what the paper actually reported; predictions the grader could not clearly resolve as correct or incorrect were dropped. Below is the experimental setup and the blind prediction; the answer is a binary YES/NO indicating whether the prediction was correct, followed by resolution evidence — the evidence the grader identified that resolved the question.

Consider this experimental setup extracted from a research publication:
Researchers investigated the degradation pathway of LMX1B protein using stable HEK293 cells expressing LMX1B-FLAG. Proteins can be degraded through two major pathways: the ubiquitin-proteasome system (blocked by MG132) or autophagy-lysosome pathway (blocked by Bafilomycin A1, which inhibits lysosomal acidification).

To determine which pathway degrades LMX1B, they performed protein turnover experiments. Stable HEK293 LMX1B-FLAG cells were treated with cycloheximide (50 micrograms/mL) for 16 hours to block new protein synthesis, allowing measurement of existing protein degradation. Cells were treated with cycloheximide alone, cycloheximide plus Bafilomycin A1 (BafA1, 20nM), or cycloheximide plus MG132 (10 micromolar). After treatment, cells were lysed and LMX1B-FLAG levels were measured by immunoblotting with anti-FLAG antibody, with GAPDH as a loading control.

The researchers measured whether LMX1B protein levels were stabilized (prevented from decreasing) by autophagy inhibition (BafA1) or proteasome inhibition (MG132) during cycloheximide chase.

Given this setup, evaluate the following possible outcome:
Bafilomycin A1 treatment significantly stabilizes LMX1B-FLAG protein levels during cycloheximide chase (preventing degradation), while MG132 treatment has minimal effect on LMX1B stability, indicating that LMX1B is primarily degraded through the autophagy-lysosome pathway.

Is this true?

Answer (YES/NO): NO